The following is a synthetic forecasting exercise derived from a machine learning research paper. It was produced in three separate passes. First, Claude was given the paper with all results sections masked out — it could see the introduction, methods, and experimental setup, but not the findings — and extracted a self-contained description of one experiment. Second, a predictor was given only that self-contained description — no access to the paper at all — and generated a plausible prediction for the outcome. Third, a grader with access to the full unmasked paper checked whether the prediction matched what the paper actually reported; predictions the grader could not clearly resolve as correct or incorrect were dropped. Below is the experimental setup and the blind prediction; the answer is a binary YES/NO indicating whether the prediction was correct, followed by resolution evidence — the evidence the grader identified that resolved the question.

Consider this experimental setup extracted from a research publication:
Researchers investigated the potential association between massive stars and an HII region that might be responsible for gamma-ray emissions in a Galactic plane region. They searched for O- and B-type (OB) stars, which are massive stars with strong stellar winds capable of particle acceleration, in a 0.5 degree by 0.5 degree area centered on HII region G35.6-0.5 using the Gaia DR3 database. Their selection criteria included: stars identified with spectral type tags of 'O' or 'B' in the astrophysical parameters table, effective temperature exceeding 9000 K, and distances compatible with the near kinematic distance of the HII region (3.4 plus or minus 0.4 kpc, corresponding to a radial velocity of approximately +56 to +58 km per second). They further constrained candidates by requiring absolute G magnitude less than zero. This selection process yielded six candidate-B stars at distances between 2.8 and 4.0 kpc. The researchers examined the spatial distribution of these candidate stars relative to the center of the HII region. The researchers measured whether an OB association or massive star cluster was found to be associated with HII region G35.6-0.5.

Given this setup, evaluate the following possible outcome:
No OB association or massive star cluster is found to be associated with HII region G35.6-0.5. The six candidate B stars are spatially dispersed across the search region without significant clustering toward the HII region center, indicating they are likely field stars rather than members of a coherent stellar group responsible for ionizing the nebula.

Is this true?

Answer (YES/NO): YES